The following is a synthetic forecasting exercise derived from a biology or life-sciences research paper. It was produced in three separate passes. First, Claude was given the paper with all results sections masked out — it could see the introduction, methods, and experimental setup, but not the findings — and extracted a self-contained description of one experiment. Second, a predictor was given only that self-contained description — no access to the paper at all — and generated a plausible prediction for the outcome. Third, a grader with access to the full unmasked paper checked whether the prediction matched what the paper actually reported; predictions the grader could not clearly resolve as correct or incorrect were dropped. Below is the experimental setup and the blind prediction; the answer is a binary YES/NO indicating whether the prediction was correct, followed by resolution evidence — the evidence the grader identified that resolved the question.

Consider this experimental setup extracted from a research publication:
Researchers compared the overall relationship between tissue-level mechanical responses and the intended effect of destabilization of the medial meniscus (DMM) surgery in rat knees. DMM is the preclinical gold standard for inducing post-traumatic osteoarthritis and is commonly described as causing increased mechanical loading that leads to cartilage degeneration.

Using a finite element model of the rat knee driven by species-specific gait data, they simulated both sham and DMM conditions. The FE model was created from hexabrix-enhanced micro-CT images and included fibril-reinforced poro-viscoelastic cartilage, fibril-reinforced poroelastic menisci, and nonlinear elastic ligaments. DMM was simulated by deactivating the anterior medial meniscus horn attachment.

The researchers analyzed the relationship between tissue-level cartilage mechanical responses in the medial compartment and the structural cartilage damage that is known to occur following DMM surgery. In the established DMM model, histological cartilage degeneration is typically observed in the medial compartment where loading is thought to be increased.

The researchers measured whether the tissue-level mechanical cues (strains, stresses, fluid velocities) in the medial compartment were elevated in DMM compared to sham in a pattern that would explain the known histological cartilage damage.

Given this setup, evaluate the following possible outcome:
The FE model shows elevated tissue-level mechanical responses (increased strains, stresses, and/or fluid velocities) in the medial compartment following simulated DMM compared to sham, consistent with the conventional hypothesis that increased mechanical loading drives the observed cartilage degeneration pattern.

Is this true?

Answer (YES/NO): NO